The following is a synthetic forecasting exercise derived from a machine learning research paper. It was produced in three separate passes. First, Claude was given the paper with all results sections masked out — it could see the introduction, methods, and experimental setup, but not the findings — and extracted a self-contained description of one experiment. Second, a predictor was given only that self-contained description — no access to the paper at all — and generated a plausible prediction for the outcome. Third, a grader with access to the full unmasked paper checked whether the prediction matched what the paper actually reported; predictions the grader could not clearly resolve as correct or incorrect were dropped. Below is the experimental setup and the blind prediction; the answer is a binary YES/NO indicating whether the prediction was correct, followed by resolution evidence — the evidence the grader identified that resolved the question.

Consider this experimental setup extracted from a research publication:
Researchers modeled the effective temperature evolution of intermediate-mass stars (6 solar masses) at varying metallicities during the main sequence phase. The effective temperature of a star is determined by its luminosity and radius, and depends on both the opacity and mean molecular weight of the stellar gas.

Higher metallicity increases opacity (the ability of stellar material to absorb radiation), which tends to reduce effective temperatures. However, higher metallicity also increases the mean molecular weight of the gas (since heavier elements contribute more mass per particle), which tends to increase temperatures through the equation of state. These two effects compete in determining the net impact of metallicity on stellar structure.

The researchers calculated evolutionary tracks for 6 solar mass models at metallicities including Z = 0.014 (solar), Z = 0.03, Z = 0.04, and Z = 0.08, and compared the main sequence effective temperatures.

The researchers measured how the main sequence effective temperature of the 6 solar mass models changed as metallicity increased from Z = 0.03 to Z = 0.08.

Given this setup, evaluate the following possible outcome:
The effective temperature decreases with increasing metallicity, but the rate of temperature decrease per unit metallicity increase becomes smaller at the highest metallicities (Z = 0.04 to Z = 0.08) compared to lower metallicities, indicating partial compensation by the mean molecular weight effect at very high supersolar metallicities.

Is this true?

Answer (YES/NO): NO